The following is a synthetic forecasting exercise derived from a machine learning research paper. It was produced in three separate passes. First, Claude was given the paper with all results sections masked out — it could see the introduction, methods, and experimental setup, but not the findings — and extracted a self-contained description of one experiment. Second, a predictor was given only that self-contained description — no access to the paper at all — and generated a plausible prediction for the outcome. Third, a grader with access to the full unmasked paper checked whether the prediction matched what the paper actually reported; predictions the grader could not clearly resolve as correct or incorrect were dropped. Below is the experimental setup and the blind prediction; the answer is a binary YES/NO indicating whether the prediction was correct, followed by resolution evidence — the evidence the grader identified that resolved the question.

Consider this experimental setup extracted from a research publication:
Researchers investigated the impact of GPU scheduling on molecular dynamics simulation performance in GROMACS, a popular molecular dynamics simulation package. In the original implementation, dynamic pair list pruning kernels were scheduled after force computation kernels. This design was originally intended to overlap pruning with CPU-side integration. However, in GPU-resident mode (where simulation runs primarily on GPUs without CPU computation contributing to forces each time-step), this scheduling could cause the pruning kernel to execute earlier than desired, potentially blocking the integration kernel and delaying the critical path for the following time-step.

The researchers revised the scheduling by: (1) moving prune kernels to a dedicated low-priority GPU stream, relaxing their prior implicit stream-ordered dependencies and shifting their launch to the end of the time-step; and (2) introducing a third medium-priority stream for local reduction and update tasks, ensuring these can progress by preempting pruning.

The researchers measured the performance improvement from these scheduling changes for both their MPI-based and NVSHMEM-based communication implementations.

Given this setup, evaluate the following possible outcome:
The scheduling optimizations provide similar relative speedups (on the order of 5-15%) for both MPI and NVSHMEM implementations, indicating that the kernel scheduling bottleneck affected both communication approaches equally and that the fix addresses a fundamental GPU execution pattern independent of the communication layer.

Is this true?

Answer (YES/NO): NO